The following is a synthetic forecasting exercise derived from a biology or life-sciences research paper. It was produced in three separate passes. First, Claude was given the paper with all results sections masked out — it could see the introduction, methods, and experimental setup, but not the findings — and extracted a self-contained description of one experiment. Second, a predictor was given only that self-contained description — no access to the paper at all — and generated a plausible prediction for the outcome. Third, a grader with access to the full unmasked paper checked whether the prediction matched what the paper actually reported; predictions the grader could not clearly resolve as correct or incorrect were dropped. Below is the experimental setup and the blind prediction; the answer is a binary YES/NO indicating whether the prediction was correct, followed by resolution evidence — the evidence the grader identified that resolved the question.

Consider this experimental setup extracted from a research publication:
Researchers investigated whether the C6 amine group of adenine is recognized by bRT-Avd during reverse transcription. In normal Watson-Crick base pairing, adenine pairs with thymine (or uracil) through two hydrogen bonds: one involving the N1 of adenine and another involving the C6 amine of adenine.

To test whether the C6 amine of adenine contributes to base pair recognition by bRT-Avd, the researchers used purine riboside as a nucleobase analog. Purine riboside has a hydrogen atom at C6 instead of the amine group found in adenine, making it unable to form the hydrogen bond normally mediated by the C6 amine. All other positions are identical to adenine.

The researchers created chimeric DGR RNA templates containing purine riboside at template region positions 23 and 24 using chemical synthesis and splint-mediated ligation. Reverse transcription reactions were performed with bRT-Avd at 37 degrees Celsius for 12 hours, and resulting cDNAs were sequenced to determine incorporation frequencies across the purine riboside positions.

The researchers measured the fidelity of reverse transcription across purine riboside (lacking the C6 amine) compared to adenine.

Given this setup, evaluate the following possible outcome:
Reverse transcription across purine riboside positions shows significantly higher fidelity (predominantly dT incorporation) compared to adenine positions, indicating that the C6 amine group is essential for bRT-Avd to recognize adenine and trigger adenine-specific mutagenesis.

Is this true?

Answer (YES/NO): NO